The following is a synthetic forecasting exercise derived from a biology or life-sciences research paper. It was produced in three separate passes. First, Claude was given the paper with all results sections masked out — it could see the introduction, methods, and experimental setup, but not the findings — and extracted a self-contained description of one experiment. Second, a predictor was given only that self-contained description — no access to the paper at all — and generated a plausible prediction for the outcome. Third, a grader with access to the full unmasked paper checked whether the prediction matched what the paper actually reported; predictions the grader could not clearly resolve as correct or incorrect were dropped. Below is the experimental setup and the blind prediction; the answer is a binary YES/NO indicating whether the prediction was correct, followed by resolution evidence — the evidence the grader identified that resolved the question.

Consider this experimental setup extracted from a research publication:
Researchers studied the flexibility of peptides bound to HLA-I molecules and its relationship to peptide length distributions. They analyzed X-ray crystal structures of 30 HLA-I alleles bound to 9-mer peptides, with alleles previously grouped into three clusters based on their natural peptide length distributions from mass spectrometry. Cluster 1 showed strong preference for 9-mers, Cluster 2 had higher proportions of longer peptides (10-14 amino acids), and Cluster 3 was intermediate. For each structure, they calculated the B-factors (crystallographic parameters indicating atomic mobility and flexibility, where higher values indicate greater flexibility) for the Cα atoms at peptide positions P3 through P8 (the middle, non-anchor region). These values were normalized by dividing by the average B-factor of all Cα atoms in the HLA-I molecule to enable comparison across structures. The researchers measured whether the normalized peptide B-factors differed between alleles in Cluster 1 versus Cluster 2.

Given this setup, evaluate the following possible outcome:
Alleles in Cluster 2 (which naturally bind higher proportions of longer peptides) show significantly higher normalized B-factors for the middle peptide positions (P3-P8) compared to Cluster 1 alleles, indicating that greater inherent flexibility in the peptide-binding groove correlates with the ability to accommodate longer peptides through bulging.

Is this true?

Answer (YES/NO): NO